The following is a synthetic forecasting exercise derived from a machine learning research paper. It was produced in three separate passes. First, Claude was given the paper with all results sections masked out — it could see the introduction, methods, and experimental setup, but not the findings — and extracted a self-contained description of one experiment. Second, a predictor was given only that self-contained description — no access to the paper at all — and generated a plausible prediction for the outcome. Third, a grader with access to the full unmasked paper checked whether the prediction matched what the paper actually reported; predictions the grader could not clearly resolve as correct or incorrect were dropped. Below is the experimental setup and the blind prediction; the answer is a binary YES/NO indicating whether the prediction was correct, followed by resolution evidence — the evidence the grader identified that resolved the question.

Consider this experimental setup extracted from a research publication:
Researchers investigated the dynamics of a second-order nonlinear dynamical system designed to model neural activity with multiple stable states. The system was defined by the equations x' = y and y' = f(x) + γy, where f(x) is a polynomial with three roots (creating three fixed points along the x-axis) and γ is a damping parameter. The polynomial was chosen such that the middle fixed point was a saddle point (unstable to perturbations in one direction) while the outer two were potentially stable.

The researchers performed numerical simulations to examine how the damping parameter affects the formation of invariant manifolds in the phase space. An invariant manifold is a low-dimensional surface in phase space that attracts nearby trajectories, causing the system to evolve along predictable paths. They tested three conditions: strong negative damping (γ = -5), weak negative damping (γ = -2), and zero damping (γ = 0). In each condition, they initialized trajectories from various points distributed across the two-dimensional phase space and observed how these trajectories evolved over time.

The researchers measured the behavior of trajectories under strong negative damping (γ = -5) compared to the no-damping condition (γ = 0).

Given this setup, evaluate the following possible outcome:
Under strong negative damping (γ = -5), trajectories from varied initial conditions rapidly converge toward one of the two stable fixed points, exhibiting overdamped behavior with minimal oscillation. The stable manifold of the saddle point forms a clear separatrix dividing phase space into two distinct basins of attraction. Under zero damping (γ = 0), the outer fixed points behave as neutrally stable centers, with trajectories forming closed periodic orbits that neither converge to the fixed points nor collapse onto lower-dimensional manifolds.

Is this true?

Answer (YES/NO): NO